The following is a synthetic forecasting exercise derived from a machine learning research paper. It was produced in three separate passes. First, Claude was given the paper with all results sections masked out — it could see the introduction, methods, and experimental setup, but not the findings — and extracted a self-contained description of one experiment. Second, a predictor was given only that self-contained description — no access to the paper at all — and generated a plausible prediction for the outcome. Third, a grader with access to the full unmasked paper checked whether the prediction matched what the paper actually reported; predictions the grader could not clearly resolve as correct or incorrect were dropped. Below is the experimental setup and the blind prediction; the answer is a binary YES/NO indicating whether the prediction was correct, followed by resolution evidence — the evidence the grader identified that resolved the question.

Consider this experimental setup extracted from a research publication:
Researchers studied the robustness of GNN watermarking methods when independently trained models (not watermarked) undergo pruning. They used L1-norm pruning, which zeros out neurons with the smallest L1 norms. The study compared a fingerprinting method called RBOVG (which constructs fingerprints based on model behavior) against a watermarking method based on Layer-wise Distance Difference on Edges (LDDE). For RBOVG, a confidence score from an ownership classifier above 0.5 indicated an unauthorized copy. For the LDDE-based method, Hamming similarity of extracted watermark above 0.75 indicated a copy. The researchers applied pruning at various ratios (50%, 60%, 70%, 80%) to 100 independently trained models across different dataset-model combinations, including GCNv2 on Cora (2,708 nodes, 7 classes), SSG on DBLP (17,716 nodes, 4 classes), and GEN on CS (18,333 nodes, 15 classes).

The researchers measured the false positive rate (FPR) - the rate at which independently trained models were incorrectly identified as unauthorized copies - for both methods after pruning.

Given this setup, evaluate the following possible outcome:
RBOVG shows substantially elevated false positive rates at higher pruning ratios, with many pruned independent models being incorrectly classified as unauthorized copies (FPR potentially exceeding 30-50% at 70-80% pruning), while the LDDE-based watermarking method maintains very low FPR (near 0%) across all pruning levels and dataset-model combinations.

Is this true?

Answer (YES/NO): YES